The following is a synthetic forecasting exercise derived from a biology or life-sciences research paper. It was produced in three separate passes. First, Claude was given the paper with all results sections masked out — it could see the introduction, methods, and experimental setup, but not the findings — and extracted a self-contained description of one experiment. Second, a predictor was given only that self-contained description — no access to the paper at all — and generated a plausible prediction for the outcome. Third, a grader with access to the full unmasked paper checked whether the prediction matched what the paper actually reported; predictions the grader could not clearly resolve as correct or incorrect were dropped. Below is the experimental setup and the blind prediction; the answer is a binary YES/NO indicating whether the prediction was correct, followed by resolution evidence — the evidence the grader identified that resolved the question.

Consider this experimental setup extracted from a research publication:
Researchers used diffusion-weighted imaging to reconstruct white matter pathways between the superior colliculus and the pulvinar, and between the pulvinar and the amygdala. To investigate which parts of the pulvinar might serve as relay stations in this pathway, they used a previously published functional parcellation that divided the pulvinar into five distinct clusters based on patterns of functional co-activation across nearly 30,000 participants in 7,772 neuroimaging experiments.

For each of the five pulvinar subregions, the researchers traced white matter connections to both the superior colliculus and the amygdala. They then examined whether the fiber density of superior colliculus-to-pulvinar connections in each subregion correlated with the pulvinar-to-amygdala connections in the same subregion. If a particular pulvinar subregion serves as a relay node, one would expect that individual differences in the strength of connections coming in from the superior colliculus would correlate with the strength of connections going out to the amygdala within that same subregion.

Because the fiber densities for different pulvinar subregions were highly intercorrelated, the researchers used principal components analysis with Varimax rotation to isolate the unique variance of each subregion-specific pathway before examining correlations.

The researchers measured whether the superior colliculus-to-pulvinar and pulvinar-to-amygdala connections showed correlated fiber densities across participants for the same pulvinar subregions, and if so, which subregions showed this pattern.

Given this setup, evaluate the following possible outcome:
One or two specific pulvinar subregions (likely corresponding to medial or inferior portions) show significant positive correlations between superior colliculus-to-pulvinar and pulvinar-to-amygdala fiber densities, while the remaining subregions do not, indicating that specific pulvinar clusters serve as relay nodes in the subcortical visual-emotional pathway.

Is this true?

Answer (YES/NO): YES